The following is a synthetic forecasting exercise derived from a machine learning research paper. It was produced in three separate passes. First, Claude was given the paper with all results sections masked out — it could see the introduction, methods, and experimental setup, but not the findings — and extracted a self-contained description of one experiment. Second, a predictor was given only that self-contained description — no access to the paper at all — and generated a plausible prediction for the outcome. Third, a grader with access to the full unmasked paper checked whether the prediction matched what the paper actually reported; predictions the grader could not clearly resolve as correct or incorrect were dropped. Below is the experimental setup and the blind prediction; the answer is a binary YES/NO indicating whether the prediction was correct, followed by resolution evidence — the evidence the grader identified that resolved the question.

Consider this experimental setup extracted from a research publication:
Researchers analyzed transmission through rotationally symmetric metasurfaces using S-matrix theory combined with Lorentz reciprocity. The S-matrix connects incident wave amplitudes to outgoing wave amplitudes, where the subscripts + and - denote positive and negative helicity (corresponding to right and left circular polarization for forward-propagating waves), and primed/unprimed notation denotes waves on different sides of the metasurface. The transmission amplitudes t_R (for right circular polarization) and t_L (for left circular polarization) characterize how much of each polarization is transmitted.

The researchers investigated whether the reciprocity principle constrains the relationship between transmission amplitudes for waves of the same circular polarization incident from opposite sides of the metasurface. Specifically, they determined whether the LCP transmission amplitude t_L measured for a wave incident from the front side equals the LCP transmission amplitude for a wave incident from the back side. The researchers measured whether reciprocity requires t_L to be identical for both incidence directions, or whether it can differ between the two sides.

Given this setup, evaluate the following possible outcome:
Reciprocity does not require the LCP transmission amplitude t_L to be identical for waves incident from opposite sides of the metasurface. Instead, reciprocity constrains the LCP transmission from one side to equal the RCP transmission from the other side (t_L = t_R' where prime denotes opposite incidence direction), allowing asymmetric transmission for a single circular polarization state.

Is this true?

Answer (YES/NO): NO